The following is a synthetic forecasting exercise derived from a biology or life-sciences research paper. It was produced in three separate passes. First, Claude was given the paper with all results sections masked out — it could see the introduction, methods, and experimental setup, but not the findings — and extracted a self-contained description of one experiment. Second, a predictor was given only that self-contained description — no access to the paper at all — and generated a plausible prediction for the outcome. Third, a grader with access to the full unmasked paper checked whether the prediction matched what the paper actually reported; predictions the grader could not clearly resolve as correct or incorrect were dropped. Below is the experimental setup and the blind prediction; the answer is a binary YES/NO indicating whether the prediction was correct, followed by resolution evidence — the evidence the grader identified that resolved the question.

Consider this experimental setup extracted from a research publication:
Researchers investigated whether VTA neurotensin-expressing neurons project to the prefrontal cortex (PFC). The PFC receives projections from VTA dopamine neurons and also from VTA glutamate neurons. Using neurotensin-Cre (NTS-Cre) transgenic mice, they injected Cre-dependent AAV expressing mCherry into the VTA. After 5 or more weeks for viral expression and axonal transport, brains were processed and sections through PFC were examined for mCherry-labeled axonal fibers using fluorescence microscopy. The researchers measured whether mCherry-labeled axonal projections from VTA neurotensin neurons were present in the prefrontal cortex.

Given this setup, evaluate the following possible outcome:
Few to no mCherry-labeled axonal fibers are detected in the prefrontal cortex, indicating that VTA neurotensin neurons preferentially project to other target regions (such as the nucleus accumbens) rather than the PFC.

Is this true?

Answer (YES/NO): NO